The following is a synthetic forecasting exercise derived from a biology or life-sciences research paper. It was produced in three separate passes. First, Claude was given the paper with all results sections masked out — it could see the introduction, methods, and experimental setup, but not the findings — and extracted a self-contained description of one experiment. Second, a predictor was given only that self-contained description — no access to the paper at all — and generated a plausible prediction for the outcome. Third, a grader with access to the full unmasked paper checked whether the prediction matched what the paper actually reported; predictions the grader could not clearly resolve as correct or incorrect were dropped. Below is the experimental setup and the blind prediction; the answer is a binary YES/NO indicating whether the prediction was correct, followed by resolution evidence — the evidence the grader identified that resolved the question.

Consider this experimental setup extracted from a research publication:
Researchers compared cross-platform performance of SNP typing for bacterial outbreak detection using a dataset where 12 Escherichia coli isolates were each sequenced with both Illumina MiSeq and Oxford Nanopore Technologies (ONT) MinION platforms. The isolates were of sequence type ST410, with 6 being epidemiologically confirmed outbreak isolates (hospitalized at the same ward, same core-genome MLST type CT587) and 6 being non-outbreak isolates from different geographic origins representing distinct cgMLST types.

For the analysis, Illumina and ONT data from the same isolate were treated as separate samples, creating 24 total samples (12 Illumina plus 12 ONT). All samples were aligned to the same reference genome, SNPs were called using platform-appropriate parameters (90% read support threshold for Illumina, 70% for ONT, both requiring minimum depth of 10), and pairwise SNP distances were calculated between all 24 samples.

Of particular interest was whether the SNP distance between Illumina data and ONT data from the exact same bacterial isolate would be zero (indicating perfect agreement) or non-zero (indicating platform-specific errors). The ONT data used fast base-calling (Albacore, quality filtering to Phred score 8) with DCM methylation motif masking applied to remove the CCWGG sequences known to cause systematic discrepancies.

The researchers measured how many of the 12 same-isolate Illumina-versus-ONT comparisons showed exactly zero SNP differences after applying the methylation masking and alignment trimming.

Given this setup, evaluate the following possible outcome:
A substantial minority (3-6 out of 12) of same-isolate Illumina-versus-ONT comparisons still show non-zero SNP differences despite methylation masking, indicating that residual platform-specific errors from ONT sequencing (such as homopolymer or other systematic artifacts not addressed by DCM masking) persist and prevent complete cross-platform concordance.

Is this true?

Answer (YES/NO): NO